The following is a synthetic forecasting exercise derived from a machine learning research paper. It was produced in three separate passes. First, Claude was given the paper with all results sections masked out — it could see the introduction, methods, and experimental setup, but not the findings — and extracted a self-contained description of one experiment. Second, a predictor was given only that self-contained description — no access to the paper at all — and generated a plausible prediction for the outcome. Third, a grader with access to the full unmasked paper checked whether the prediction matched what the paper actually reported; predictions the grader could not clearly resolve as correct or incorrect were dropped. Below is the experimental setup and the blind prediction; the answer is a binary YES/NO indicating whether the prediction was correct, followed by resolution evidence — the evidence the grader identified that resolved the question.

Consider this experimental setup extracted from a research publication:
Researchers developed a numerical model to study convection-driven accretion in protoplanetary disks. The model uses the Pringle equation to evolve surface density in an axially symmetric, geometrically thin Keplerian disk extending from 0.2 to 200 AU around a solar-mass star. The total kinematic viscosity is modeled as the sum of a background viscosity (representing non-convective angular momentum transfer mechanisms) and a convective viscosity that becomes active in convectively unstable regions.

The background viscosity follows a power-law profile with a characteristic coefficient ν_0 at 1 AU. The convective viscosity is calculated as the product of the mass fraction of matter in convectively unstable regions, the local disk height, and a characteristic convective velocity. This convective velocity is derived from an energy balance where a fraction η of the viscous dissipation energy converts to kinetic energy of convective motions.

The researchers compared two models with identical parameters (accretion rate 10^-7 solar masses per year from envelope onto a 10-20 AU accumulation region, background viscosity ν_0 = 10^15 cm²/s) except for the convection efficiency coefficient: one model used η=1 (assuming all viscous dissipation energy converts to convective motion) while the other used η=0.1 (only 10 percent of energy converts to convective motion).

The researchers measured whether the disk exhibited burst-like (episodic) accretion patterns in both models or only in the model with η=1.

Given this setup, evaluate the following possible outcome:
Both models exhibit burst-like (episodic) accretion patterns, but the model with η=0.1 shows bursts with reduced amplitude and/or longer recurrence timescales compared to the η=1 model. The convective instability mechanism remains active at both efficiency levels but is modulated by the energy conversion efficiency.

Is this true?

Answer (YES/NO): NO